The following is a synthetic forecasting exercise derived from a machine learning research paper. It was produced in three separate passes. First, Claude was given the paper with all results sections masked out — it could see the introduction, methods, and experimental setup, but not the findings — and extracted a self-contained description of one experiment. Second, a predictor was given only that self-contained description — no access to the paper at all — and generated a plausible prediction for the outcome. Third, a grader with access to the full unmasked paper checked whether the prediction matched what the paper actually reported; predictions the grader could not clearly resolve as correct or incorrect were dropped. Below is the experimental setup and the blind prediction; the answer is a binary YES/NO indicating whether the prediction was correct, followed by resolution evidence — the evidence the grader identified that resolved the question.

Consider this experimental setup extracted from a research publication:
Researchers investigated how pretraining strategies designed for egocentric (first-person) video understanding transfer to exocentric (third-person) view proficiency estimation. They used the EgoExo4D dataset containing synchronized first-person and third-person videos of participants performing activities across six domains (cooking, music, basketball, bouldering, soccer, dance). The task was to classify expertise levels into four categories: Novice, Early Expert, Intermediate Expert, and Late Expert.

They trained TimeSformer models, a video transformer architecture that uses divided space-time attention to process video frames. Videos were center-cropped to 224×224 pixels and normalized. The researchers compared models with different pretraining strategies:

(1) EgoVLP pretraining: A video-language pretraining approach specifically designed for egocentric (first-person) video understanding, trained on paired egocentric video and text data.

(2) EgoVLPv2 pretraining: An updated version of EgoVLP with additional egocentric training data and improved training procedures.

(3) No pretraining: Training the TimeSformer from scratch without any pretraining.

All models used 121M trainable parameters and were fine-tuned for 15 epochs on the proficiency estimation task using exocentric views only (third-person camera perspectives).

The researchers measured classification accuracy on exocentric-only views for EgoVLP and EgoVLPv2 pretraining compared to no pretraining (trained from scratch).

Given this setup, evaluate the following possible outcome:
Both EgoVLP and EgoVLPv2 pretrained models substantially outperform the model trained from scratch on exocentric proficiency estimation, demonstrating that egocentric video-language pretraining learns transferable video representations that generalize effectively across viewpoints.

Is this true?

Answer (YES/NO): NO